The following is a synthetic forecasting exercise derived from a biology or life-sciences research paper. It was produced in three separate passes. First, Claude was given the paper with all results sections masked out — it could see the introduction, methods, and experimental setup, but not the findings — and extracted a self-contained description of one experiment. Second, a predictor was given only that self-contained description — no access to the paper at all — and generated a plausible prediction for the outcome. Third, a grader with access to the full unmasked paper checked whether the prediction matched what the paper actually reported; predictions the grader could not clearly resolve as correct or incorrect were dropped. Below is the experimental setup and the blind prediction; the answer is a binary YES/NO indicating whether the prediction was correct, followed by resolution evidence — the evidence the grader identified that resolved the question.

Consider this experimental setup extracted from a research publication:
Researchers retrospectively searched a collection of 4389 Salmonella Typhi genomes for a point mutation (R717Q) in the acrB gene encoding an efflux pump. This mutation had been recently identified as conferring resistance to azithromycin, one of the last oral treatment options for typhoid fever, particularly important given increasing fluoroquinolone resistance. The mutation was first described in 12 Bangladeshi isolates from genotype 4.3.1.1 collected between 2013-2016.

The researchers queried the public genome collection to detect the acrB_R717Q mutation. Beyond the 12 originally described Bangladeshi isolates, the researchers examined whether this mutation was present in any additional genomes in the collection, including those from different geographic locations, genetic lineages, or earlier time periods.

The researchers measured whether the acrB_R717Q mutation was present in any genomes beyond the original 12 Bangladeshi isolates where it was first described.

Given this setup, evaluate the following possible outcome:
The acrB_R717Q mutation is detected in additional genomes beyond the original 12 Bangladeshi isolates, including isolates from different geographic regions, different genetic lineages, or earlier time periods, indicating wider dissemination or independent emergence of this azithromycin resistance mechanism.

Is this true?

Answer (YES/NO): YES